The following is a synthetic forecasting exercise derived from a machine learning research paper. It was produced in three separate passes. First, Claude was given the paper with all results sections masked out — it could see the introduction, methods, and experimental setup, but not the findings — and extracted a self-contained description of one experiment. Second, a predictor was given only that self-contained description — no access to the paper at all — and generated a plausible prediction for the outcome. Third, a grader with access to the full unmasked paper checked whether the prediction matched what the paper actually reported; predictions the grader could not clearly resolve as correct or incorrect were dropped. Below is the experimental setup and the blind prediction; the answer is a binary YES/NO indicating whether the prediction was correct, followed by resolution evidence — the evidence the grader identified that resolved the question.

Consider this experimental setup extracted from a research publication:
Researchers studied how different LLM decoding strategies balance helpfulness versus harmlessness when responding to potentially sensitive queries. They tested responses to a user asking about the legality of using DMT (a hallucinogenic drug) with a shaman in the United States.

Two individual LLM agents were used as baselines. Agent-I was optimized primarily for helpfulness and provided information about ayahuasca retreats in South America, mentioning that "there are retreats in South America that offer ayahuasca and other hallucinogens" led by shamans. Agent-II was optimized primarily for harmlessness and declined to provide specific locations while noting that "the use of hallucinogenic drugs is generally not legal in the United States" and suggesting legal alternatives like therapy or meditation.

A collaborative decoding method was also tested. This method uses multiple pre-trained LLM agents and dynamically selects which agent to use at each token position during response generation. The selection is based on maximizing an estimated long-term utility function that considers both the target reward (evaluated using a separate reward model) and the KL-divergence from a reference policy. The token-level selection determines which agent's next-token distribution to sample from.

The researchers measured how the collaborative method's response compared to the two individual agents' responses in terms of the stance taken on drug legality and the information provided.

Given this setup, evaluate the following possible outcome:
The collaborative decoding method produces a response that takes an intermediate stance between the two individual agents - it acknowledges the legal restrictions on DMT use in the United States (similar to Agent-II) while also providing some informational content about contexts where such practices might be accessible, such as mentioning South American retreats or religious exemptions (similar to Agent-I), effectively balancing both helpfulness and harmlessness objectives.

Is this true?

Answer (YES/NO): NO